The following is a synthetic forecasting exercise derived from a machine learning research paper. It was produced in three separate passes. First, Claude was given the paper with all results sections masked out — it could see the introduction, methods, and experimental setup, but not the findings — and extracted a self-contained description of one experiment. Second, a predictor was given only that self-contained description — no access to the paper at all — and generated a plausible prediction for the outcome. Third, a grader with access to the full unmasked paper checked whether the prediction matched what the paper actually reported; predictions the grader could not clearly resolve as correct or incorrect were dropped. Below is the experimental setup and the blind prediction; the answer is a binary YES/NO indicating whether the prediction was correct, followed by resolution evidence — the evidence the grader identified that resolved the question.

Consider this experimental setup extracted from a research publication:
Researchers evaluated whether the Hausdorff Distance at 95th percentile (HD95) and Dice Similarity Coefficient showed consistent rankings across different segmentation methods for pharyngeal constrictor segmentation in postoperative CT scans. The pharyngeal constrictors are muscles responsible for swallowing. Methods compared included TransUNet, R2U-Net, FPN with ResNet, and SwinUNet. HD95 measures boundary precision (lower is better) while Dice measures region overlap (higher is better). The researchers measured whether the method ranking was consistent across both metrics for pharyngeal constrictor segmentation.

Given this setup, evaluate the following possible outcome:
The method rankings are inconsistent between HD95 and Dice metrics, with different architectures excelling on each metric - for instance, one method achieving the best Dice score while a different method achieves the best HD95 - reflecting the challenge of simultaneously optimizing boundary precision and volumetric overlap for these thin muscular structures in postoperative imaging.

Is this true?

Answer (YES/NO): YES